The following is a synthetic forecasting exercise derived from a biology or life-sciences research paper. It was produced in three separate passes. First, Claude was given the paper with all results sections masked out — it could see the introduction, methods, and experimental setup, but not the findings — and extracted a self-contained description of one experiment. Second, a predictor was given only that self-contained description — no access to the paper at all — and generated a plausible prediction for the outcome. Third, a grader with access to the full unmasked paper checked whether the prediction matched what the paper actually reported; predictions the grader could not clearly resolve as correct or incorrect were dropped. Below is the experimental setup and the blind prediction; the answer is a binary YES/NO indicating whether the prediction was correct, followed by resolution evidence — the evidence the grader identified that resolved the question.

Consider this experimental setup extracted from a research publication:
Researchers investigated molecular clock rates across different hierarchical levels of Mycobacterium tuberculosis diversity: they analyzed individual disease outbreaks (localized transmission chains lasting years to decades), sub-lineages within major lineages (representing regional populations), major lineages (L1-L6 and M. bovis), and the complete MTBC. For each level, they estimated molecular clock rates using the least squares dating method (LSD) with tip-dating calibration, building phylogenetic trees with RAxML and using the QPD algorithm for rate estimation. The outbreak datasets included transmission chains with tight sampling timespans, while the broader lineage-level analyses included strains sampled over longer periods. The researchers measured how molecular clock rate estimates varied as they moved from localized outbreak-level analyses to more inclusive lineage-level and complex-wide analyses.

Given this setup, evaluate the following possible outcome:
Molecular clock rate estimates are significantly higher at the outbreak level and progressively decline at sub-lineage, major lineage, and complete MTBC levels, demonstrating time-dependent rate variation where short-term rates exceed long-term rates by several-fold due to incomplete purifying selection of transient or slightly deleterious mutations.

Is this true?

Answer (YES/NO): NO